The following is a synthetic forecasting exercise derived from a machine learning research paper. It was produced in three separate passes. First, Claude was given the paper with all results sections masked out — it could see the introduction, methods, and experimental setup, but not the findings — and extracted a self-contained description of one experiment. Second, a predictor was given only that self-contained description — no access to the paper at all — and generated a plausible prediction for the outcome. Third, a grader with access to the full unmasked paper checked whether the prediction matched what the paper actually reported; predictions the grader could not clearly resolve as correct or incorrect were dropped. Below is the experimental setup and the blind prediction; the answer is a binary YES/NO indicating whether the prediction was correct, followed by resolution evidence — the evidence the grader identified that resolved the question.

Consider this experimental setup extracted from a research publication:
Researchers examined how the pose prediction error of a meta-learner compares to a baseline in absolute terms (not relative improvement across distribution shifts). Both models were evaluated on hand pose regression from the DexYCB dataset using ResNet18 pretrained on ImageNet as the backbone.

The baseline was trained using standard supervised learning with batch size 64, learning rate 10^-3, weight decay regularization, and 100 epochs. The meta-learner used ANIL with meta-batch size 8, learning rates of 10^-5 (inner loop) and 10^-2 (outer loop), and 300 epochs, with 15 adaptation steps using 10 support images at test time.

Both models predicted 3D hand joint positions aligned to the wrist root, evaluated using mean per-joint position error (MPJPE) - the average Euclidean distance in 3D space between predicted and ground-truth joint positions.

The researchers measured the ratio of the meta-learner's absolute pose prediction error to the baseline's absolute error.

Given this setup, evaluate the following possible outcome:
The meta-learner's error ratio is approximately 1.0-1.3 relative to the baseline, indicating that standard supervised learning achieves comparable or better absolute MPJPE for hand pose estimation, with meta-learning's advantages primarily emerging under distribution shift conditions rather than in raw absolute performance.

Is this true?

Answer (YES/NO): NO